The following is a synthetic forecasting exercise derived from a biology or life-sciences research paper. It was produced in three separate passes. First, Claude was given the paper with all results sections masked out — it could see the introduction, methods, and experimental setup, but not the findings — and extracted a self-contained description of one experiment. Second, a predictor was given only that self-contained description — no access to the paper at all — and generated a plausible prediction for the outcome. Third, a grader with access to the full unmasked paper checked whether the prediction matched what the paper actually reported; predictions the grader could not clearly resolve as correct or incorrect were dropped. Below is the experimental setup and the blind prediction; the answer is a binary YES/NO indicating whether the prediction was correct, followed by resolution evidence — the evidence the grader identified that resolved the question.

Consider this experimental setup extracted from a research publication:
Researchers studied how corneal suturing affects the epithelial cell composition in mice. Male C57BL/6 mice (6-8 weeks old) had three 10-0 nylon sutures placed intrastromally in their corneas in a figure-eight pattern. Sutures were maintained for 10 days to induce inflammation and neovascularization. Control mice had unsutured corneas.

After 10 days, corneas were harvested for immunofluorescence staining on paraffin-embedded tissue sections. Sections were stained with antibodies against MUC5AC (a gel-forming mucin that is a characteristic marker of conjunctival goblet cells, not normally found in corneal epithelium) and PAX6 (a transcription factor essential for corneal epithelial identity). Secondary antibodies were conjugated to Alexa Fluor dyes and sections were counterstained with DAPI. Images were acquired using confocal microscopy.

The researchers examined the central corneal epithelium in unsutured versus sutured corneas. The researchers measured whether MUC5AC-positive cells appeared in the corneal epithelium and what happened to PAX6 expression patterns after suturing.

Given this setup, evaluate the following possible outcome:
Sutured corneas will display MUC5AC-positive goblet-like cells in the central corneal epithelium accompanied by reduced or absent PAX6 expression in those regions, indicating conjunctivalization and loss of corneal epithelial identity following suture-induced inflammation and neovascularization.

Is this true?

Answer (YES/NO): YES